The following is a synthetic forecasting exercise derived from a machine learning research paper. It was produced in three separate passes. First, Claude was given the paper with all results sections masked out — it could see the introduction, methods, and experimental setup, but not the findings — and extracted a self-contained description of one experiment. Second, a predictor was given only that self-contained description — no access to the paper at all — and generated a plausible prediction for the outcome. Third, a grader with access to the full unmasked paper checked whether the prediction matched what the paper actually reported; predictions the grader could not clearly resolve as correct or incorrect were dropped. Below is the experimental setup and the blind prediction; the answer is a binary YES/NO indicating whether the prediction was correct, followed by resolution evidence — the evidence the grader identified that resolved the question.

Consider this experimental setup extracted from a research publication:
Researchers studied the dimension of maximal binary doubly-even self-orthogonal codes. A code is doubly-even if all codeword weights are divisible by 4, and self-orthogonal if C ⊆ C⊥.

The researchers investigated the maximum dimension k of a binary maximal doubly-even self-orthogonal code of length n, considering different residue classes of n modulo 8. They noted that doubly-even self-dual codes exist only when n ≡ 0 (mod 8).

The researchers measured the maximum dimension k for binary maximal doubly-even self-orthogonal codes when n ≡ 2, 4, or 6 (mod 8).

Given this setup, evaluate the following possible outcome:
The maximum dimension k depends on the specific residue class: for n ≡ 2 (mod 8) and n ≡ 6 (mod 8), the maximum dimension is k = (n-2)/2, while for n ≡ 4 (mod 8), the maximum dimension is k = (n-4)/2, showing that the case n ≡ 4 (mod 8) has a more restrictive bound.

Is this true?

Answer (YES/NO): NO